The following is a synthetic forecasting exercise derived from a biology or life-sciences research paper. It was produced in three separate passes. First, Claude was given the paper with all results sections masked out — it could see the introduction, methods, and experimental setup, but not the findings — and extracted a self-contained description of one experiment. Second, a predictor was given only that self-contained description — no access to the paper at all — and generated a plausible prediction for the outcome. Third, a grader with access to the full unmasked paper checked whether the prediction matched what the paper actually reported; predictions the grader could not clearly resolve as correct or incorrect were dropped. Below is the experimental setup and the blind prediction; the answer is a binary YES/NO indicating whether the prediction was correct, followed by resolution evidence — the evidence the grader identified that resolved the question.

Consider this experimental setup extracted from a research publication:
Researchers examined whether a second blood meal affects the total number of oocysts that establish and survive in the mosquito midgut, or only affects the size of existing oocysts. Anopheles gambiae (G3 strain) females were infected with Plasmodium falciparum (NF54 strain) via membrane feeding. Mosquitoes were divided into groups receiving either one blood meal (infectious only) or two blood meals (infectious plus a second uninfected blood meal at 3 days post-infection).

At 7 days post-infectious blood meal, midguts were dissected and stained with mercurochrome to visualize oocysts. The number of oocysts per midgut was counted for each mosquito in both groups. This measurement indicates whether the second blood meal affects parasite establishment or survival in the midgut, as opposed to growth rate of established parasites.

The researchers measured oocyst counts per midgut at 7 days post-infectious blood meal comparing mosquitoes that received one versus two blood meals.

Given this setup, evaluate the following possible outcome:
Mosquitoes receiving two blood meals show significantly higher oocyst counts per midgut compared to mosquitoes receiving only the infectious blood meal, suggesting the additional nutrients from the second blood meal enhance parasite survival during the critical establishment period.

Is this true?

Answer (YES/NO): NO